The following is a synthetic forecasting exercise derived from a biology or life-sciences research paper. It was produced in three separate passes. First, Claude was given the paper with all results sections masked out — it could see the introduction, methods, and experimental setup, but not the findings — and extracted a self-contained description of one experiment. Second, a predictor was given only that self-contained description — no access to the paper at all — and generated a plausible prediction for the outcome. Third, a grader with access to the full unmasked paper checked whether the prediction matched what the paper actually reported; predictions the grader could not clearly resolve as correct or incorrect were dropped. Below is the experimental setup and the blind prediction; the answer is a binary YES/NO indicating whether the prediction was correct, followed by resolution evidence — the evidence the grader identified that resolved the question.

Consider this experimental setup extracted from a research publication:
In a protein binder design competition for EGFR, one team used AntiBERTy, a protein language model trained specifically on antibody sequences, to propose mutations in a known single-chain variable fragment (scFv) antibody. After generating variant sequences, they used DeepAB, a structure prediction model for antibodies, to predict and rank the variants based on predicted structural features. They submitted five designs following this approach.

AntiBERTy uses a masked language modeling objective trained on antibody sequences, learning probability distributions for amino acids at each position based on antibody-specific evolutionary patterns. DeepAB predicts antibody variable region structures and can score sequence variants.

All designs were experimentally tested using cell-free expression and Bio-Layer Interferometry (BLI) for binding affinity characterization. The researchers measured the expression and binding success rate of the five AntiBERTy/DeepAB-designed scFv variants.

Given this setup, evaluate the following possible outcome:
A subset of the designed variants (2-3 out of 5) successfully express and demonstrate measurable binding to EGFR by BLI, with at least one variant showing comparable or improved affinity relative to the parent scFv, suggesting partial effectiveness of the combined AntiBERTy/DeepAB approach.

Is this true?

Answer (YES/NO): NO